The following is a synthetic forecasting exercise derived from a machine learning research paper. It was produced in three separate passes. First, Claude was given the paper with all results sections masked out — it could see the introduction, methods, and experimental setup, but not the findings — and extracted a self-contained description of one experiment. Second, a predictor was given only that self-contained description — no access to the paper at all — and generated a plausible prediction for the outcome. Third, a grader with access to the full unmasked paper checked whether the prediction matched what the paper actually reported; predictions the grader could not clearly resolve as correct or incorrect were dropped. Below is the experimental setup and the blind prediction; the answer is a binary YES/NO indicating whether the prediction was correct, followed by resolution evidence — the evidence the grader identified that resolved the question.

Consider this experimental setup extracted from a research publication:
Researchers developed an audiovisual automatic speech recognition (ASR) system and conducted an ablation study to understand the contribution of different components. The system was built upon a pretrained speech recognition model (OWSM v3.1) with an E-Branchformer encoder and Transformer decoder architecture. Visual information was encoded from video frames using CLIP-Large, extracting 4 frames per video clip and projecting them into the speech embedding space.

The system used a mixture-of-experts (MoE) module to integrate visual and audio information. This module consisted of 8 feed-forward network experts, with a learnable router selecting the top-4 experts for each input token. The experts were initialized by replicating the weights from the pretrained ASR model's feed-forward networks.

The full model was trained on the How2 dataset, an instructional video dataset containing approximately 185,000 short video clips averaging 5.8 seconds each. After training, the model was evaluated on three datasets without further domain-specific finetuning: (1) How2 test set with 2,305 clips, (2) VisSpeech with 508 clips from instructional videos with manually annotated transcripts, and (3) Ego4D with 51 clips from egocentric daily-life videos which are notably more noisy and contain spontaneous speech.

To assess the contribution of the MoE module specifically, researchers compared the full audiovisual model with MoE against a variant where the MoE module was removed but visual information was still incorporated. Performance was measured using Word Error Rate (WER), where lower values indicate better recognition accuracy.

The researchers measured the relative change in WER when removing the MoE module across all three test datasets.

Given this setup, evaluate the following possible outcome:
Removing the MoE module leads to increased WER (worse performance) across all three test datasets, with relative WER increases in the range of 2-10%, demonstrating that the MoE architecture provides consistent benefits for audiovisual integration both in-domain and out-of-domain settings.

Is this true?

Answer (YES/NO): YES